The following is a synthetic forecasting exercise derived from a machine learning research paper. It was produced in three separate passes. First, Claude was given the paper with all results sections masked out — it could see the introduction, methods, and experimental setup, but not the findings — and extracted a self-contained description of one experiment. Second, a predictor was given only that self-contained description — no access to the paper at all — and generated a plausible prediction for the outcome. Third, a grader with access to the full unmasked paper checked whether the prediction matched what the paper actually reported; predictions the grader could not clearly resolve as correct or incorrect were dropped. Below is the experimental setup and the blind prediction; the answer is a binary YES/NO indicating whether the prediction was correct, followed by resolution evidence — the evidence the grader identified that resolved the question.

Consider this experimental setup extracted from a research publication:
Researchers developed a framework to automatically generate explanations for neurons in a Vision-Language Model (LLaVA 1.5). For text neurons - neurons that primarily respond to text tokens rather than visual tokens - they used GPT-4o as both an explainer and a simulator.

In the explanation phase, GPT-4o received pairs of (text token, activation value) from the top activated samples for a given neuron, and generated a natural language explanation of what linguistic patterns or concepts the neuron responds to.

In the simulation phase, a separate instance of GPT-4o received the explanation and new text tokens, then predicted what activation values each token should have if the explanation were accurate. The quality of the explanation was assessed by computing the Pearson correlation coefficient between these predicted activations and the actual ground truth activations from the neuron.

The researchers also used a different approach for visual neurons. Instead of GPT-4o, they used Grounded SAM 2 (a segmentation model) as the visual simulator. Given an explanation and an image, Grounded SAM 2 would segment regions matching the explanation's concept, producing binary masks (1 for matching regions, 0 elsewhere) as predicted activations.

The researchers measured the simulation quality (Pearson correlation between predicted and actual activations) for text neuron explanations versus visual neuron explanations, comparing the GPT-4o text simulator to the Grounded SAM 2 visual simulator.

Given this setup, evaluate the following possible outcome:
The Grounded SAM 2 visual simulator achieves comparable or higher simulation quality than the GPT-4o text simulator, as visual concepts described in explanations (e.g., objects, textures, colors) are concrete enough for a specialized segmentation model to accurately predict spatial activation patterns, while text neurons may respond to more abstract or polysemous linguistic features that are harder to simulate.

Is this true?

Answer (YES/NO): NO